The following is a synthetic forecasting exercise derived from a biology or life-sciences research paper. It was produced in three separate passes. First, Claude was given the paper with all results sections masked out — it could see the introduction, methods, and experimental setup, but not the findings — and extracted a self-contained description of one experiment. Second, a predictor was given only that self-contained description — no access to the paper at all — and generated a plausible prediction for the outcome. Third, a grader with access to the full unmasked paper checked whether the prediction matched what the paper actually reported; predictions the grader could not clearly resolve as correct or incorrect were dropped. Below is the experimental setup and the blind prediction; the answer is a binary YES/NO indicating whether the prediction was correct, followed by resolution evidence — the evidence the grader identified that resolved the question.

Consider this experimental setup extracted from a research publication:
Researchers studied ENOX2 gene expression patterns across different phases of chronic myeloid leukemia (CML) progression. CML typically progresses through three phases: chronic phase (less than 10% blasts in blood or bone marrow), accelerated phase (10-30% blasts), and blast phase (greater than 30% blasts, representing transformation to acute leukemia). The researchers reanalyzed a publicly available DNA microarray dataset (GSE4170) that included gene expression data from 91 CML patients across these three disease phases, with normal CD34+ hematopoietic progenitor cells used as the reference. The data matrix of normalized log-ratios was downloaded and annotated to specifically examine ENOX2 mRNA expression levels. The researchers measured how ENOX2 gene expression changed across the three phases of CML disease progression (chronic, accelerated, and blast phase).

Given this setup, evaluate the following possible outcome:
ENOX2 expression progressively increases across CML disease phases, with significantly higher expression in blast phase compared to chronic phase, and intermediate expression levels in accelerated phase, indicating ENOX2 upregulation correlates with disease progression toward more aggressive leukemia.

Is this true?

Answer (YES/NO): NO